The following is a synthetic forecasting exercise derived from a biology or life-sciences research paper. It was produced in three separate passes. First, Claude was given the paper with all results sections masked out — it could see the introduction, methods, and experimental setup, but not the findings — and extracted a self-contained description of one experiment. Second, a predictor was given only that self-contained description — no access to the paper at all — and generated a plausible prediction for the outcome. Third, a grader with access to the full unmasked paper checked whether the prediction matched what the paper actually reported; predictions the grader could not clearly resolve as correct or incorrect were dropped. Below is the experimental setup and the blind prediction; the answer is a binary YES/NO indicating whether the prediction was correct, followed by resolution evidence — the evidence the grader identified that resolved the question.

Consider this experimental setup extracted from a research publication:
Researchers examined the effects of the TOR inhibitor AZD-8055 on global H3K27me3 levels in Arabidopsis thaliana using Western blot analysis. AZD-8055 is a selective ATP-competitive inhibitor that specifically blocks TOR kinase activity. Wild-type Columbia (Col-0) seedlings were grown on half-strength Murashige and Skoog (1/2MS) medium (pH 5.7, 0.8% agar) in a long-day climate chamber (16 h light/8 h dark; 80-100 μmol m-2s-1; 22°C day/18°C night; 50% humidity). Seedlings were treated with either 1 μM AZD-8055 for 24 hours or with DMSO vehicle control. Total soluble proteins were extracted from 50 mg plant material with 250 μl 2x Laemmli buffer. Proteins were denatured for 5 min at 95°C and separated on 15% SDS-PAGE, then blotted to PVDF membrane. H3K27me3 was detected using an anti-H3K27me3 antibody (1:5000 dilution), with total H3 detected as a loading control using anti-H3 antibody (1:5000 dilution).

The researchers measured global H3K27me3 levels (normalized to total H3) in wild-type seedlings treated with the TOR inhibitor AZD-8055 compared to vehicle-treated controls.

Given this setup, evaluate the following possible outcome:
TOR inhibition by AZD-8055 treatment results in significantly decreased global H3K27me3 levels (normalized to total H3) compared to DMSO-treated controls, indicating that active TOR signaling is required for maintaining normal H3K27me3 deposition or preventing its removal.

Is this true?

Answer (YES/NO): YES